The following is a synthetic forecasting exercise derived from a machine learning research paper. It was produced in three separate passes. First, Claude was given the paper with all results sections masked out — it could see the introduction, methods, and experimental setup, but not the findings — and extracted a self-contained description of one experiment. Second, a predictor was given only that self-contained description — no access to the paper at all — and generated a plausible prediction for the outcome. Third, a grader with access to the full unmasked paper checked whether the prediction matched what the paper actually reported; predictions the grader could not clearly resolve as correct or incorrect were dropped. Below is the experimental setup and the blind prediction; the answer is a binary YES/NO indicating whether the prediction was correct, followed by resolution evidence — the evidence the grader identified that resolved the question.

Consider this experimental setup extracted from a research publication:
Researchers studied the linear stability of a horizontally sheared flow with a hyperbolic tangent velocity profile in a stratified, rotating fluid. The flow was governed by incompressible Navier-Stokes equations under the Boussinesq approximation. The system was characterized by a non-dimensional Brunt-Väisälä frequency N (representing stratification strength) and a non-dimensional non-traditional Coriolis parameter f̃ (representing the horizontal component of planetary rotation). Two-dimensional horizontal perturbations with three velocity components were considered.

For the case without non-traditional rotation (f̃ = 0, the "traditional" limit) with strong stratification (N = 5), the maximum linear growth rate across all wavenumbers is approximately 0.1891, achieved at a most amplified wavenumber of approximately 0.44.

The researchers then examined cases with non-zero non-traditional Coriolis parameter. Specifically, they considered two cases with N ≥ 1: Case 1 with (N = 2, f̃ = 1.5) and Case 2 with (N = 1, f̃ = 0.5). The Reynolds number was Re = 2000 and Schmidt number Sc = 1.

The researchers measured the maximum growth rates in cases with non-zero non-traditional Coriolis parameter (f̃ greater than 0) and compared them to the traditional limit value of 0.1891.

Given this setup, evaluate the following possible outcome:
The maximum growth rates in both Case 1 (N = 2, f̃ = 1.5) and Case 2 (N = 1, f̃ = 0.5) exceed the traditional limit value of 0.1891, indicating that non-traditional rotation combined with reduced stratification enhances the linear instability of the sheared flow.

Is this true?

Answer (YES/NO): YES